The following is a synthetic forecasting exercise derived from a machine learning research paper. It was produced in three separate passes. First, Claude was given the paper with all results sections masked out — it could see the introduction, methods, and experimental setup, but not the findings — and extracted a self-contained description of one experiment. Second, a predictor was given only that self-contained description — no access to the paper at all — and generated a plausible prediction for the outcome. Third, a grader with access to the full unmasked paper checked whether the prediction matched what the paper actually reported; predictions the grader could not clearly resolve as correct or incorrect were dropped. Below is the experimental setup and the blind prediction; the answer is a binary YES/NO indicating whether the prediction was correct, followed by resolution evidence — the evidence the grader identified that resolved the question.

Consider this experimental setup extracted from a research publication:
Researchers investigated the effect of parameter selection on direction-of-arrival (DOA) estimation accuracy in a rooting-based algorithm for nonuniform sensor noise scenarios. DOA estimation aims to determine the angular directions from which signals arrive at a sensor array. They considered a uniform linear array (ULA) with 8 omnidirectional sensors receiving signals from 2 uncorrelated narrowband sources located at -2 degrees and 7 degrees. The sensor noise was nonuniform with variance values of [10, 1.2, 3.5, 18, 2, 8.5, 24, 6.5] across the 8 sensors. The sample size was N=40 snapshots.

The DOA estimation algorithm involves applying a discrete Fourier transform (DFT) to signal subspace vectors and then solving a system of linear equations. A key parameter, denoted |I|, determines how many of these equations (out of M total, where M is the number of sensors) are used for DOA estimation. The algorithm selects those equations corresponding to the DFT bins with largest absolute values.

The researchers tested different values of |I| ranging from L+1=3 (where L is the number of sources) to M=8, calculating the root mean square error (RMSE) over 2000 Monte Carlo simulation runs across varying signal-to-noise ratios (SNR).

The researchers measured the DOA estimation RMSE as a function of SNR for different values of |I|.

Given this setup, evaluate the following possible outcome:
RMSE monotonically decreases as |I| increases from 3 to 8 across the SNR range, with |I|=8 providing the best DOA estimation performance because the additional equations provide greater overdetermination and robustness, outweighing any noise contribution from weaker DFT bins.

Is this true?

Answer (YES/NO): YES